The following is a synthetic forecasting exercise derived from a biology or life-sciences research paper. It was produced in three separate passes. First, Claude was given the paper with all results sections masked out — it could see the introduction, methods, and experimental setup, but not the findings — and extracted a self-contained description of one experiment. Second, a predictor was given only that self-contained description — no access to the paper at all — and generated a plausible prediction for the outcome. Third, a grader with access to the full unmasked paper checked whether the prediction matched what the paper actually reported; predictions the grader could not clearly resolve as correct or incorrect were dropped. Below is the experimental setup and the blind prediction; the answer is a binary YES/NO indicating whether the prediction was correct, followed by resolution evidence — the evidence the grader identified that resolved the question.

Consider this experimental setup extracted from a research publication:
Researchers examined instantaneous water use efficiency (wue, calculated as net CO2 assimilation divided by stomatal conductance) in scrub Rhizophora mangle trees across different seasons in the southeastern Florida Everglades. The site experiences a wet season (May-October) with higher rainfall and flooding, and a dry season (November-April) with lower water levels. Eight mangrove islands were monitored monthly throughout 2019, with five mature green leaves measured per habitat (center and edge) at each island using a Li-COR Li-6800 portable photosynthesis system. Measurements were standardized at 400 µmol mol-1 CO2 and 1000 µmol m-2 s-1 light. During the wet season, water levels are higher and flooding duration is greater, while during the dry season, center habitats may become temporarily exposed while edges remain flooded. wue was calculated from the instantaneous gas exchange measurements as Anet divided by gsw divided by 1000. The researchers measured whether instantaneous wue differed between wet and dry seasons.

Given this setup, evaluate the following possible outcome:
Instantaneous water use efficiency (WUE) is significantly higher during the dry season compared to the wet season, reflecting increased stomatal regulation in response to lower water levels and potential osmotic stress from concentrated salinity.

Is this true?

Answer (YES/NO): NO